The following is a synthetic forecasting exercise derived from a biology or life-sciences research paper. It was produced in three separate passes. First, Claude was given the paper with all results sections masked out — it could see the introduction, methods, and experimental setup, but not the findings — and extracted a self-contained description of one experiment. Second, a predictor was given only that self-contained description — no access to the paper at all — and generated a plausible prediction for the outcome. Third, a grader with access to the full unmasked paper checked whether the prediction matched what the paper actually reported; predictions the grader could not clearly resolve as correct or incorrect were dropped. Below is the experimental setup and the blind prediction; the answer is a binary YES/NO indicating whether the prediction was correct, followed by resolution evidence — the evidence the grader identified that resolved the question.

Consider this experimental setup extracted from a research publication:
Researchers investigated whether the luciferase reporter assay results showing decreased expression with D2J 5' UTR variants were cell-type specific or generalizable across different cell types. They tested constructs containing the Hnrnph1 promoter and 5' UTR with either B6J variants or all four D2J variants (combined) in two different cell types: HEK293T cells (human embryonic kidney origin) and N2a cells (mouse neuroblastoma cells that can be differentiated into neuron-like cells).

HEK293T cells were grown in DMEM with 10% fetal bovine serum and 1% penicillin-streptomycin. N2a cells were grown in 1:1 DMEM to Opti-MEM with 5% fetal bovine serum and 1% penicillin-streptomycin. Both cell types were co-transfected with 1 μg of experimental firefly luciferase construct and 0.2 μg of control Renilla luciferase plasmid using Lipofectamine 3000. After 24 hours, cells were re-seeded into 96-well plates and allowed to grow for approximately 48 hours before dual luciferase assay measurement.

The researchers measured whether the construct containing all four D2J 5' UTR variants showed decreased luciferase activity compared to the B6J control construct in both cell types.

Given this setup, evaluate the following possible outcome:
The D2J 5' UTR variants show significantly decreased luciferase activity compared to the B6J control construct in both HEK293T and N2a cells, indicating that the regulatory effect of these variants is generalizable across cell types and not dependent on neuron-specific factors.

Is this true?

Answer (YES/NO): YES